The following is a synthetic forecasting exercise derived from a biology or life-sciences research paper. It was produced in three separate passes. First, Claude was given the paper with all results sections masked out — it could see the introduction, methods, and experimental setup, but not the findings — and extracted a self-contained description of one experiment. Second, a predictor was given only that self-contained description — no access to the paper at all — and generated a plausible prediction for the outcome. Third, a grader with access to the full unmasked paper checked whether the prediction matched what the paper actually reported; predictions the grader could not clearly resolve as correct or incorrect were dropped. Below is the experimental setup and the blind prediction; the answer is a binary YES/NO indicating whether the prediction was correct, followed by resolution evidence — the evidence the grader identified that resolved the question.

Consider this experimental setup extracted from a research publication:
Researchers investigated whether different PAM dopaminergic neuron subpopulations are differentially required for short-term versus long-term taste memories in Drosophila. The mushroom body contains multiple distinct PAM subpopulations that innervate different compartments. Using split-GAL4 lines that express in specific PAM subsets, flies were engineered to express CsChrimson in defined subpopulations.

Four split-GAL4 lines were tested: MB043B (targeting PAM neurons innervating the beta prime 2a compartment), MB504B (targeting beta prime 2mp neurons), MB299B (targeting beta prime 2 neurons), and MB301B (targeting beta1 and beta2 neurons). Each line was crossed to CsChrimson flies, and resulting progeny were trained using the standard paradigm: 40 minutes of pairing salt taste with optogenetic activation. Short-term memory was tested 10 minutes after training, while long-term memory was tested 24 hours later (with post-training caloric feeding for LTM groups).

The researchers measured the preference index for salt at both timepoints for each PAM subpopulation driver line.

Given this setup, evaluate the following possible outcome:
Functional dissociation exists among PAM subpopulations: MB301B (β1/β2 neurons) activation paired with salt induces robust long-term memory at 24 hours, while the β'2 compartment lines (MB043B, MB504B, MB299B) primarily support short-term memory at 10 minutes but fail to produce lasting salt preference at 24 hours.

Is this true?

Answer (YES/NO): NO